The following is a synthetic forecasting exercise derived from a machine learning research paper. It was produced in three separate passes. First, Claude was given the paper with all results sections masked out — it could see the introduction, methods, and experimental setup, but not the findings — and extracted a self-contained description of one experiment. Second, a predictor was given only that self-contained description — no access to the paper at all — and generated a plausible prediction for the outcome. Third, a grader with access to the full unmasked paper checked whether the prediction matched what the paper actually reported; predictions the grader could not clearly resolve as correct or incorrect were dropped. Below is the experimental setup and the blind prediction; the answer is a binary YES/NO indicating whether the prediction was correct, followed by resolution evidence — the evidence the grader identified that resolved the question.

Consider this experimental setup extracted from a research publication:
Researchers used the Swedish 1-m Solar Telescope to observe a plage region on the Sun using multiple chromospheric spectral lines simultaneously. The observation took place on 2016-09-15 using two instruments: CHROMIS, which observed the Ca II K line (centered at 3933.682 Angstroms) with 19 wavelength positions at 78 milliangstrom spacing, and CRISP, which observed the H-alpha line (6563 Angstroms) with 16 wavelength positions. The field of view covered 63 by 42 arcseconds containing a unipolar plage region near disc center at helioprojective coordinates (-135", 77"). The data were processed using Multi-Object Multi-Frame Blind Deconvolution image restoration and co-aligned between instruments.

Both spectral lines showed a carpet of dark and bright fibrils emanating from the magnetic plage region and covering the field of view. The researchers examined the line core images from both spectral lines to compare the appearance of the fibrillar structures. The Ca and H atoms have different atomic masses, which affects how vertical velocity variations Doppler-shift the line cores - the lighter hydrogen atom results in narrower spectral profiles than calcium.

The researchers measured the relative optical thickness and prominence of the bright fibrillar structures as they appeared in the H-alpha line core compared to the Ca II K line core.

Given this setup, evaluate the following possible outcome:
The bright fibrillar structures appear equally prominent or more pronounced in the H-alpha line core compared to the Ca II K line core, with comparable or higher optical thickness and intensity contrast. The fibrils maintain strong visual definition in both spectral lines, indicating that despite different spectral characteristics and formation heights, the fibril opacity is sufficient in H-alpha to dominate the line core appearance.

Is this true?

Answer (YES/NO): YES